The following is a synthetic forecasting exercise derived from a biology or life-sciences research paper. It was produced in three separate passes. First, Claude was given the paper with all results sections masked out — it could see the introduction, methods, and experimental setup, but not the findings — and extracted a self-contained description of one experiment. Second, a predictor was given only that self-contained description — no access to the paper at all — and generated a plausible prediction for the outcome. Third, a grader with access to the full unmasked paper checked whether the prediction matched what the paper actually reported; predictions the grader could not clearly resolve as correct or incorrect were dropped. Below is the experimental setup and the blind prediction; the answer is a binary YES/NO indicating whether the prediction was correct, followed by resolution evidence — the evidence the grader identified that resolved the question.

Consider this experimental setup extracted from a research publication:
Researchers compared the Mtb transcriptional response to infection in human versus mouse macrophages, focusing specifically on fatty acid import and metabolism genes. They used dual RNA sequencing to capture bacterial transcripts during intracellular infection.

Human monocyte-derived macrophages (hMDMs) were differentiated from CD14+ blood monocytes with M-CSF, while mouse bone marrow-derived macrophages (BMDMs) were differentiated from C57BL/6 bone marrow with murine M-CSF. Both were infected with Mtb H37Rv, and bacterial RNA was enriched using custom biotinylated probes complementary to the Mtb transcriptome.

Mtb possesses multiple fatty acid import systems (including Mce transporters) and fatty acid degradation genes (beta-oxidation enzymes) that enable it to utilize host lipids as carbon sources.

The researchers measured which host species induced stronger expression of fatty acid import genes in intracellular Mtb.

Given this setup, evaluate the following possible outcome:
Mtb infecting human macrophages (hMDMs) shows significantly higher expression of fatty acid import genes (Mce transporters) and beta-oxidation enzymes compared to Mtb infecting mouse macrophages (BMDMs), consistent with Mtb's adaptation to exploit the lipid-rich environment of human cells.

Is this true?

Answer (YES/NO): NO